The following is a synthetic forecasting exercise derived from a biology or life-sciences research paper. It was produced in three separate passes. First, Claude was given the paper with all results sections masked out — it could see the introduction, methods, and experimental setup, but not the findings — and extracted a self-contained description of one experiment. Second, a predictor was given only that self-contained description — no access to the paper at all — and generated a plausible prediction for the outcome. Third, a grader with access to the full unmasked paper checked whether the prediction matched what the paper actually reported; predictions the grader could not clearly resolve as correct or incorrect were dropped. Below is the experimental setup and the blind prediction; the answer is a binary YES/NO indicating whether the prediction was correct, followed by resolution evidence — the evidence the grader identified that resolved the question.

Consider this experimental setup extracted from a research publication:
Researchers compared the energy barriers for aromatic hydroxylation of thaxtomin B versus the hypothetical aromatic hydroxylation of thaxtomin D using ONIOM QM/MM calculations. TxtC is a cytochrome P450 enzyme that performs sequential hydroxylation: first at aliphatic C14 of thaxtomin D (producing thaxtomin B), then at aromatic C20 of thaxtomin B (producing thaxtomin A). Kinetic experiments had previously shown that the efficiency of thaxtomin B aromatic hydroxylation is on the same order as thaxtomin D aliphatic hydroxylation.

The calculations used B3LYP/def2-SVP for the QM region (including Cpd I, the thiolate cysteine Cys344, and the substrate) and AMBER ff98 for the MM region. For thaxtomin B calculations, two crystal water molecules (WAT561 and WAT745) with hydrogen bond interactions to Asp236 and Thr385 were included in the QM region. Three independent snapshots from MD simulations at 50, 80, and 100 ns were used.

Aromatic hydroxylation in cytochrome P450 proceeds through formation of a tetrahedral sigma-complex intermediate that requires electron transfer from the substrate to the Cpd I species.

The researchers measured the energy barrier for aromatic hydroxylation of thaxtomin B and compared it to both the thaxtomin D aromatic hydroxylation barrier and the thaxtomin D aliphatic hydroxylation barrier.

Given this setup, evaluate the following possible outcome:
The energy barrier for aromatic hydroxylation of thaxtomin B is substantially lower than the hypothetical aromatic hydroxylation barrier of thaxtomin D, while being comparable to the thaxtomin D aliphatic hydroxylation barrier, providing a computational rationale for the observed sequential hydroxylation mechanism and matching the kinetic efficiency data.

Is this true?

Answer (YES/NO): YES